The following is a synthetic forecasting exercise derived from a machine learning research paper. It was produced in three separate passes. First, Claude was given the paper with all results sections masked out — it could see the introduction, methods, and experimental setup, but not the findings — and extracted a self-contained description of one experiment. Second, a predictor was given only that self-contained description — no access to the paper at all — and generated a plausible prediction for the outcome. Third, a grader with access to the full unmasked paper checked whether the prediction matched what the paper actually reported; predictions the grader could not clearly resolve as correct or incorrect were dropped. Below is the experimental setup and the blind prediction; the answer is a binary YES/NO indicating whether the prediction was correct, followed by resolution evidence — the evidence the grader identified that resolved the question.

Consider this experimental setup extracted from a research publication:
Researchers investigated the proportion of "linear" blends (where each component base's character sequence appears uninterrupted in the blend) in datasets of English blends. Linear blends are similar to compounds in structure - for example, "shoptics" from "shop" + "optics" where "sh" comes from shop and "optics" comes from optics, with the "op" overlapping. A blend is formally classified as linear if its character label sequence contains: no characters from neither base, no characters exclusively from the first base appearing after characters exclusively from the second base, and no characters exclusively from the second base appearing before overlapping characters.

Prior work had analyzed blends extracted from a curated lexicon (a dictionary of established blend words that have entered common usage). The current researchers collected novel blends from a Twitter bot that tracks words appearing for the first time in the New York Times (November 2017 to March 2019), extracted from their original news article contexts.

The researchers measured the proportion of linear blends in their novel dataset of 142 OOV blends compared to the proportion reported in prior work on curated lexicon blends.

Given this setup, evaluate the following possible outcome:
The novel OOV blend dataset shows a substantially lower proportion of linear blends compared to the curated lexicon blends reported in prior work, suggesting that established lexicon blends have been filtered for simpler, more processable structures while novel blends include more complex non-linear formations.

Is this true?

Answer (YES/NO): YES